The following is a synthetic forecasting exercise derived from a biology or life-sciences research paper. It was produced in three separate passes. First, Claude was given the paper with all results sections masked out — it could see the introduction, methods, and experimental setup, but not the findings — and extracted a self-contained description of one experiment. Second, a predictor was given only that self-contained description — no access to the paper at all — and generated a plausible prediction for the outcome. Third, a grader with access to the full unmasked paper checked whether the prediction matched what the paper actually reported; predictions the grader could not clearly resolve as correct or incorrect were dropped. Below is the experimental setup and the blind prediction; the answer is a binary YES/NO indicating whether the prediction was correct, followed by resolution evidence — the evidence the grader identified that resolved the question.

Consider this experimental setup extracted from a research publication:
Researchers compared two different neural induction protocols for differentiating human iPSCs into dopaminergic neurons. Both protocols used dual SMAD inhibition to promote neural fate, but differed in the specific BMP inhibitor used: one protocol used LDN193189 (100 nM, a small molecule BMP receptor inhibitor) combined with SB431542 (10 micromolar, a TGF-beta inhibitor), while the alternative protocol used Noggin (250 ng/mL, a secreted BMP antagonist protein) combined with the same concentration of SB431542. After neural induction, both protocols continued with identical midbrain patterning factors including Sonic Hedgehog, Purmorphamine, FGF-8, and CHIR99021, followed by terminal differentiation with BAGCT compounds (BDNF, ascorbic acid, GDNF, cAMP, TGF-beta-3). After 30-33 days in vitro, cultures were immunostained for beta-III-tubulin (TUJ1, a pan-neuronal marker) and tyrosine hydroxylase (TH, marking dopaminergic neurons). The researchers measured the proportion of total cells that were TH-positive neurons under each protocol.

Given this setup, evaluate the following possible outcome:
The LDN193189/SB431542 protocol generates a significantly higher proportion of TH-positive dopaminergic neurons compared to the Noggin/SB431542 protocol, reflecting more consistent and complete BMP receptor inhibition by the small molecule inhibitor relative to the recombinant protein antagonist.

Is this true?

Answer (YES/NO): NO